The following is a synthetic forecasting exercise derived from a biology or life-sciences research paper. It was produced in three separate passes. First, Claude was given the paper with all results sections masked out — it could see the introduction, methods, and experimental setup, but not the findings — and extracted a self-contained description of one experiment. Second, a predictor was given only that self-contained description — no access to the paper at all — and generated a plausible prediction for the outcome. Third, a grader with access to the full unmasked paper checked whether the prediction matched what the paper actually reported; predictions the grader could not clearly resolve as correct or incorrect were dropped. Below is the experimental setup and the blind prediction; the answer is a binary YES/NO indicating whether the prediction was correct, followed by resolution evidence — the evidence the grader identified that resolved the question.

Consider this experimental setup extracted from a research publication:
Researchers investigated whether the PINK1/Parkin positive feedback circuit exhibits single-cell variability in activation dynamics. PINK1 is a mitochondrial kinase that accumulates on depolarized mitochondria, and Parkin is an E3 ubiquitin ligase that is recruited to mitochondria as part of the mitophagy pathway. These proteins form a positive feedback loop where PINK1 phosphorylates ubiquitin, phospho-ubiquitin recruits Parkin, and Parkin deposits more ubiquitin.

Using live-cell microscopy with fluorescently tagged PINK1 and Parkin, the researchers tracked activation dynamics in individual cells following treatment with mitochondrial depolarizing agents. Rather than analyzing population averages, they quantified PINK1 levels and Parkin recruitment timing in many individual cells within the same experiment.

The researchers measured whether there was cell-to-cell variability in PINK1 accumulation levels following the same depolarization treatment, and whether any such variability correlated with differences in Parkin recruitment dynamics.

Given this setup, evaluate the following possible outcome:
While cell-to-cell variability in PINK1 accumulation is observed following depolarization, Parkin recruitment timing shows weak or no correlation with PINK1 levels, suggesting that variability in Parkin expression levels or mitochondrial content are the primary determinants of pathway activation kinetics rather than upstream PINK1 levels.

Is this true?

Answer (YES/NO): NO